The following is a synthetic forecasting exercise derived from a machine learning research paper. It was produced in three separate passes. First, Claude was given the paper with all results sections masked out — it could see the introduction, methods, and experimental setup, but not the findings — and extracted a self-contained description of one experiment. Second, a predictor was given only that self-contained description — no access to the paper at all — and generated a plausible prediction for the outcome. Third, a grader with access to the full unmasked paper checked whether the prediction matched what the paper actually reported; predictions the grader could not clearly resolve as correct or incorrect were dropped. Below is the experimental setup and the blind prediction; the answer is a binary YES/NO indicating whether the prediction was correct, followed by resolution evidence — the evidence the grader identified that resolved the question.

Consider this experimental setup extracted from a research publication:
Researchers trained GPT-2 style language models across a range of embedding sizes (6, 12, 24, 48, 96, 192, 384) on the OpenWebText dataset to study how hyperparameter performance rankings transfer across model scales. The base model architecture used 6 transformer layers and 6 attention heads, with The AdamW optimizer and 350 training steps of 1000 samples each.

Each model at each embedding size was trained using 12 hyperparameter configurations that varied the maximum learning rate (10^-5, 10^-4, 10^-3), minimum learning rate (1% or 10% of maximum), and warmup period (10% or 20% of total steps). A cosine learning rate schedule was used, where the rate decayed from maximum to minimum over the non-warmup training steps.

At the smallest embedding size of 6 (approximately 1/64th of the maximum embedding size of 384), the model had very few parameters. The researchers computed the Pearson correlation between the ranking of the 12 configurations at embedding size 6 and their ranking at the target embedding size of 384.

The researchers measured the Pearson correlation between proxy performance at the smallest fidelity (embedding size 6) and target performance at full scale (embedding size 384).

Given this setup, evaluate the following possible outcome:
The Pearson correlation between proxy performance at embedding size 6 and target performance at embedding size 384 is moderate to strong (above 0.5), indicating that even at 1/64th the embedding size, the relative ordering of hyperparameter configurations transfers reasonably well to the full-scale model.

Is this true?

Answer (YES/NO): YES